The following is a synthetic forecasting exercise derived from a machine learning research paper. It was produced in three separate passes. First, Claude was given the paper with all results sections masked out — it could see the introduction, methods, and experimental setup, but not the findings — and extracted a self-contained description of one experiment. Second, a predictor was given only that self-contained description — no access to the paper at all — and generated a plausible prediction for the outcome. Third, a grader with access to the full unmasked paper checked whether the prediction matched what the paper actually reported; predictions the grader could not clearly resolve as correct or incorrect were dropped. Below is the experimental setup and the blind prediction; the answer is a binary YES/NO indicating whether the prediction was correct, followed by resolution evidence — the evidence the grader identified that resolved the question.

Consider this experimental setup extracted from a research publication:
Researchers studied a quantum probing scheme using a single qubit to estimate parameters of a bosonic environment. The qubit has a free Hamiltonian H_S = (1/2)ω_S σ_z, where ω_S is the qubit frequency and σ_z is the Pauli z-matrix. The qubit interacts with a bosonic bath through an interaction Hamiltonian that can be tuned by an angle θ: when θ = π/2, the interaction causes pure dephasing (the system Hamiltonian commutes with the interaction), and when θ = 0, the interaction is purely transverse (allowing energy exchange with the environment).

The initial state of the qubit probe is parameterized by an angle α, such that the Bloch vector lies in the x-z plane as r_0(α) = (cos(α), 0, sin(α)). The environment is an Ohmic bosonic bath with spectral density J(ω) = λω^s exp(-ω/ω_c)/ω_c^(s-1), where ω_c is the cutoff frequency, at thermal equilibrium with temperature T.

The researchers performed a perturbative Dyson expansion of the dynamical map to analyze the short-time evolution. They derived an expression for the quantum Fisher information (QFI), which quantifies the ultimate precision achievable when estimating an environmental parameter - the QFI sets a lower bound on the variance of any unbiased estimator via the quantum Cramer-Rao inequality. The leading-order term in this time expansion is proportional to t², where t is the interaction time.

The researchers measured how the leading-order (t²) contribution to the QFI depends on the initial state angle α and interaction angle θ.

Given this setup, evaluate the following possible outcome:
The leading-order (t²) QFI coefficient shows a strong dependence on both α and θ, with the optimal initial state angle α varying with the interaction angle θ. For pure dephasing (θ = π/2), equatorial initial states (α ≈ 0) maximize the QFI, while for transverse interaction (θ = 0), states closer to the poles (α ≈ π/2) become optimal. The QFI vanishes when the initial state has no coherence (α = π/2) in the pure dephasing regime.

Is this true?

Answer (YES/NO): YES